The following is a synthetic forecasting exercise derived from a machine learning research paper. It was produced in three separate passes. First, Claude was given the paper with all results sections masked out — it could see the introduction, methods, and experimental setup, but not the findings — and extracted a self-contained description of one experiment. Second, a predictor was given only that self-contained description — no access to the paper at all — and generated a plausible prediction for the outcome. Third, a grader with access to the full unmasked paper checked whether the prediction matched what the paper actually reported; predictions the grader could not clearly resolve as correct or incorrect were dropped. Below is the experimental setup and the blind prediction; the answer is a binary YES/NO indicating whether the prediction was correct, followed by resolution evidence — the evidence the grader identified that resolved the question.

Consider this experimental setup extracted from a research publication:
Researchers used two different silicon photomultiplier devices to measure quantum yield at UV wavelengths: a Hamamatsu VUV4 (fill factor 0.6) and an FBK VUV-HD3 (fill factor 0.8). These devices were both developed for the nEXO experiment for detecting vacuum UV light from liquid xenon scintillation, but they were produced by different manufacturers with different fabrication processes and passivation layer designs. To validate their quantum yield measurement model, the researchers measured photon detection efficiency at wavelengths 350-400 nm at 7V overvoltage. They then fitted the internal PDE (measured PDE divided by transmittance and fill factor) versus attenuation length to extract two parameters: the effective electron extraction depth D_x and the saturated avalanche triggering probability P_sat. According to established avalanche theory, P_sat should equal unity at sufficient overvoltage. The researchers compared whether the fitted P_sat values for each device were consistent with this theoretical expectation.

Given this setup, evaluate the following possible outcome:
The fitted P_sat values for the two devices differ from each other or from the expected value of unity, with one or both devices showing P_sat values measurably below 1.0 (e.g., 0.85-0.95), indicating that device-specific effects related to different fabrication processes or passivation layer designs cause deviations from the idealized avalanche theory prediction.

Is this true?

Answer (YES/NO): NO